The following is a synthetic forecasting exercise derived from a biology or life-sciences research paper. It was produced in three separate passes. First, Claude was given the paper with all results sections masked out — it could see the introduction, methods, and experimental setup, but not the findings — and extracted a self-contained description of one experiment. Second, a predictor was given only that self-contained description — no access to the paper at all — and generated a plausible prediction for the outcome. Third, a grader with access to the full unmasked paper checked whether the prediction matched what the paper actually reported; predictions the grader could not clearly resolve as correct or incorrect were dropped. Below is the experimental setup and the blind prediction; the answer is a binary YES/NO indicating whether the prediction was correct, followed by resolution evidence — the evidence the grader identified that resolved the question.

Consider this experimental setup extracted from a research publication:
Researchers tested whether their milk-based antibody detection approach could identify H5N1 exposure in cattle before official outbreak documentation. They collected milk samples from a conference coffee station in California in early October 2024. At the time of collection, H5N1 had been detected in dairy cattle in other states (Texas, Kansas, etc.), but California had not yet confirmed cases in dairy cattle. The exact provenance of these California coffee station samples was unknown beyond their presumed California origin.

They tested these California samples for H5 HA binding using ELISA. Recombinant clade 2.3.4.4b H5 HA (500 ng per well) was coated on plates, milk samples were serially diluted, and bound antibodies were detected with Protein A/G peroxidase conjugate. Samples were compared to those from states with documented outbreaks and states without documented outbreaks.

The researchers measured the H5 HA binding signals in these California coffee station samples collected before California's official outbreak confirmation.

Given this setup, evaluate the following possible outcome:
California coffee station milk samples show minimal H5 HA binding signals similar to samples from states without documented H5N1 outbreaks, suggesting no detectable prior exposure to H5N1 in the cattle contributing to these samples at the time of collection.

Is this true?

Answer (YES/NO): NO